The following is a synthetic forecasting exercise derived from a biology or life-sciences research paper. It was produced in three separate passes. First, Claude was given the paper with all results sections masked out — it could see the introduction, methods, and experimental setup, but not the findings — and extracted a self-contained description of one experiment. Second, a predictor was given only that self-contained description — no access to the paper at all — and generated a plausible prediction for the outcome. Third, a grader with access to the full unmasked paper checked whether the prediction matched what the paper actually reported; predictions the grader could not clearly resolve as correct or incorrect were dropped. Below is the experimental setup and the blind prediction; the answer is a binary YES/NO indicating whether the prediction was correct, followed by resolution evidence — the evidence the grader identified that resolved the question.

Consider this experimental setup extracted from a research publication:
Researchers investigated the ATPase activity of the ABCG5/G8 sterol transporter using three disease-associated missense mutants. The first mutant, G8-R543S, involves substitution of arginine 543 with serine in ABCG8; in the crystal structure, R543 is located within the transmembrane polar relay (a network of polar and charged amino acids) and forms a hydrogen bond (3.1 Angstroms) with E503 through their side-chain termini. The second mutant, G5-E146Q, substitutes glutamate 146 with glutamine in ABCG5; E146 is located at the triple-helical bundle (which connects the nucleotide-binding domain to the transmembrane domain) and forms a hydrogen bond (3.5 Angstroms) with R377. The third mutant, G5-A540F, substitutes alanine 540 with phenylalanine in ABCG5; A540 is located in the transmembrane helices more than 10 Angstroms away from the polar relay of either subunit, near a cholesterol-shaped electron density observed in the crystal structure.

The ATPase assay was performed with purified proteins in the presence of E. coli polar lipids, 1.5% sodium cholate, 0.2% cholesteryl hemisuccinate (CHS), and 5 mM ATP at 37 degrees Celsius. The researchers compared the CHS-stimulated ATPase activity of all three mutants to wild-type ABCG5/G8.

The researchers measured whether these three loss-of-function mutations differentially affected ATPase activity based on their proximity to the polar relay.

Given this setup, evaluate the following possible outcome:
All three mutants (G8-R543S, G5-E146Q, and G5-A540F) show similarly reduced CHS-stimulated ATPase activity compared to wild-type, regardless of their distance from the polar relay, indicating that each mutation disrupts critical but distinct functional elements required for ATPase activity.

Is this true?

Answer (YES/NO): NO